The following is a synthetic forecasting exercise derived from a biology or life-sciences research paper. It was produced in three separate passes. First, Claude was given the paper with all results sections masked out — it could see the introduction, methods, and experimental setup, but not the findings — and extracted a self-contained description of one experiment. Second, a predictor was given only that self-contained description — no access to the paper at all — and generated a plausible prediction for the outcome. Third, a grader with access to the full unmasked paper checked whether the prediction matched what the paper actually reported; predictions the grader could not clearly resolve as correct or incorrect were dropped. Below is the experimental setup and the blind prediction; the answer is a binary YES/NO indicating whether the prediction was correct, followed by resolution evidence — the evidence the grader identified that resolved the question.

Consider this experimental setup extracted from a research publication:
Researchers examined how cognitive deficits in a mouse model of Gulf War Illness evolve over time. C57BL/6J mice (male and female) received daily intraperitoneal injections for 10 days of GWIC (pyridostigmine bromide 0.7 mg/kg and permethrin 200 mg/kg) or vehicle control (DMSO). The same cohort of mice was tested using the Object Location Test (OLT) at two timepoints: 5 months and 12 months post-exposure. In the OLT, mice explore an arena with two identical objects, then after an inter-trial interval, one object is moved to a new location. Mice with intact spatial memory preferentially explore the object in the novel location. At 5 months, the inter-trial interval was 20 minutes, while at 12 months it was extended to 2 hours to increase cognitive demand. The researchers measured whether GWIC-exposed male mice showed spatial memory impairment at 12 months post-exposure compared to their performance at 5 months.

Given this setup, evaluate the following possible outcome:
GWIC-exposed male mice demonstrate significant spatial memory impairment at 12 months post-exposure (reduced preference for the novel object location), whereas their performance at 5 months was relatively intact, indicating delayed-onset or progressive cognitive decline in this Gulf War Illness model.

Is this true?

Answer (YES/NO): NO